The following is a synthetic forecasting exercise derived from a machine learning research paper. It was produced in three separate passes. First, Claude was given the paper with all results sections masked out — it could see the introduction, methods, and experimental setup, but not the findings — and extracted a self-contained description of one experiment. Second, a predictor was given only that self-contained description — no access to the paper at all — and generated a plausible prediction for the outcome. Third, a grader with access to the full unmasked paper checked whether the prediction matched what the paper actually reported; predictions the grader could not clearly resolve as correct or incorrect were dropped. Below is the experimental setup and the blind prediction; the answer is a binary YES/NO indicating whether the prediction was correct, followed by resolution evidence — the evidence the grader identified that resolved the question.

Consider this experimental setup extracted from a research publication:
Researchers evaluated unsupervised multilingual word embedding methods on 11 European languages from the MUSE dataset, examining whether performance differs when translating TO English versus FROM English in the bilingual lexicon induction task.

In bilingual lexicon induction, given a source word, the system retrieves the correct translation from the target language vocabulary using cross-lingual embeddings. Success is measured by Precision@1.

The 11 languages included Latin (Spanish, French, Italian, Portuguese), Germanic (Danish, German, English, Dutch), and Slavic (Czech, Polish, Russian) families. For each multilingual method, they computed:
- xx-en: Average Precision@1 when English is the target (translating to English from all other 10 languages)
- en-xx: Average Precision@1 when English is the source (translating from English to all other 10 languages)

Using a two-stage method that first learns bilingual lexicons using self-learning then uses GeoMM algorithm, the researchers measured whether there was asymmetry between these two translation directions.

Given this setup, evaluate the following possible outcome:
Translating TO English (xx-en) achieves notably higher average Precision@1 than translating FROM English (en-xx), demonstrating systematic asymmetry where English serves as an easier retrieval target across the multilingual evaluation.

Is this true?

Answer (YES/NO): YES